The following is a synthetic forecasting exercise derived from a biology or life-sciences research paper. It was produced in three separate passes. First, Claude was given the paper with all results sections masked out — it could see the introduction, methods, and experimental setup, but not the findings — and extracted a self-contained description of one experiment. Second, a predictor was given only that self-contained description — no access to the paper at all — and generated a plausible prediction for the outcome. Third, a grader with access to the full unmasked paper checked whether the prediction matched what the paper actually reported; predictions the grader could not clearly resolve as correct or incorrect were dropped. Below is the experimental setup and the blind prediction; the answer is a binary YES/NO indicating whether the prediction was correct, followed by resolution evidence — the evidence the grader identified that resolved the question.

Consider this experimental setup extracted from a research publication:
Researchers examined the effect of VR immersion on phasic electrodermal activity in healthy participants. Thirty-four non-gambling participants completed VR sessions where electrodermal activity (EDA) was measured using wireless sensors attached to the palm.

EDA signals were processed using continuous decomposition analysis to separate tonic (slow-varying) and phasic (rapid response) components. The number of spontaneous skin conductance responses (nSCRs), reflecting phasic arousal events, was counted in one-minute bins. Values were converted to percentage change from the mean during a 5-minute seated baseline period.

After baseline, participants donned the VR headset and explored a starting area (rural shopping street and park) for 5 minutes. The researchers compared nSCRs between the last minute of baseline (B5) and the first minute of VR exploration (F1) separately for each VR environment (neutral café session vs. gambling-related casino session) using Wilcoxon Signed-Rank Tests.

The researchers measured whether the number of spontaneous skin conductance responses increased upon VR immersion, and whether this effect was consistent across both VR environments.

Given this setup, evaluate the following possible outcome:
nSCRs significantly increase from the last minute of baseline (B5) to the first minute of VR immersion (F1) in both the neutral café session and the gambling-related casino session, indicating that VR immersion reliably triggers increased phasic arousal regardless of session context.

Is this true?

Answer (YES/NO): NO